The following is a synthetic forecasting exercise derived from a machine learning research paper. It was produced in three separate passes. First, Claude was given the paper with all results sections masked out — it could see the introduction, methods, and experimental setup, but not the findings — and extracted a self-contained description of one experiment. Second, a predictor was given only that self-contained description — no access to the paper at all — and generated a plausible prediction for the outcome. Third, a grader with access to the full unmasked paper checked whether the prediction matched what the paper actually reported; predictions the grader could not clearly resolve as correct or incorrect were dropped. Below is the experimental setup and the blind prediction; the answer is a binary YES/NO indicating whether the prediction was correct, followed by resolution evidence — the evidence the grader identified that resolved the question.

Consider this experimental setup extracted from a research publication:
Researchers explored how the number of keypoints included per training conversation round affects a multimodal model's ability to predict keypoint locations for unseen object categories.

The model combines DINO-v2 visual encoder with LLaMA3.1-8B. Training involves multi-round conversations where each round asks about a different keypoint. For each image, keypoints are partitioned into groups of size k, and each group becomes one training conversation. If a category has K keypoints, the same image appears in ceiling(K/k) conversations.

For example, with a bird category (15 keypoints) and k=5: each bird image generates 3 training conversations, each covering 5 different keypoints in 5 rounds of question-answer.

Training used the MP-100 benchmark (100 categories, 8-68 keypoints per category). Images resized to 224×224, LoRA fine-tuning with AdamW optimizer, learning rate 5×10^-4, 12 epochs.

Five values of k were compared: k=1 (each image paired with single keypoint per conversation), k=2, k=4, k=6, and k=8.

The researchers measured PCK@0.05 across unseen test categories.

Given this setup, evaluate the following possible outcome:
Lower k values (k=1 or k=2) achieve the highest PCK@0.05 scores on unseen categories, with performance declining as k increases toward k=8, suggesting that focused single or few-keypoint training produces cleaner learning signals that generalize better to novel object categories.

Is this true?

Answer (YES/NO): NO